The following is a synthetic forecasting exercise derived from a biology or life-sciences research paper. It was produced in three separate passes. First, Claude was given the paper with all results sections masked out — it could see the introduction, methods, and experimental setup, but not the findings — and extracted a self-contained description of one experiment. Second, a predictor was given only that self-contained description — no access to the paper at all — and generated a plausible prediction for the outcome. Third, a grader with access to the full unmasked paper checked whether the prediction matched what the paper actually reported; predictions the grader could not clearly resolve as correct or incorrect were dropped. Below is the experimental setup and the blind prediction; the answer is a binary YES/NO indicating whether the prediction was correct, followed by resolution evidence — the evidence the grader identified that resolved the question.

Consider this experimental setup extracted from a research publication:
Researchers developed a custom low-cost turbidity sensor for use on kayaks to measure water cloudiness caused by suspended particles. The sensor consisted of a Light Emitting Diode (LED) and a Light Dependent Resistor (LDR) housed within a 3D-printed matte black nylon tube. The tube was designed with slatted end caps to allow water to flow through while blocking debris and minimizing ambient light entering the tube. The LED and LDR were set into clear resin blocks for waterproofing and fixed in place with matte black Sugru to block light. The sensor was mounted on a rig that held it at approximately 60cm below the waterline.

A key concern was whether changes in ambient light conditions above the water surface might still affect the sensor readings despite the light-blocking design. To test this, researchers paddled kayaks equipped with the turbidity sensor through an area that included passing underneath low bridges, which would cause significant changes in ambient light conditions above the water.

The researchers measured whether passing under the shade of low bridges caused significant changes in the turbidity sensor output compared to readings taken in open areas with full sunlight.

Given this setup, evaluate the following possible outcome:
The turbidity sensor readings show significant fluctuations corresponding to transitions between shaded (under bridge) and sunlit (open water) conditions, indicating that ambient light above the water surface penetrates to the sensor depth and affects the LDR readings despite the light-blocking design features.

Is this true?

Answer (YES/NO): NO